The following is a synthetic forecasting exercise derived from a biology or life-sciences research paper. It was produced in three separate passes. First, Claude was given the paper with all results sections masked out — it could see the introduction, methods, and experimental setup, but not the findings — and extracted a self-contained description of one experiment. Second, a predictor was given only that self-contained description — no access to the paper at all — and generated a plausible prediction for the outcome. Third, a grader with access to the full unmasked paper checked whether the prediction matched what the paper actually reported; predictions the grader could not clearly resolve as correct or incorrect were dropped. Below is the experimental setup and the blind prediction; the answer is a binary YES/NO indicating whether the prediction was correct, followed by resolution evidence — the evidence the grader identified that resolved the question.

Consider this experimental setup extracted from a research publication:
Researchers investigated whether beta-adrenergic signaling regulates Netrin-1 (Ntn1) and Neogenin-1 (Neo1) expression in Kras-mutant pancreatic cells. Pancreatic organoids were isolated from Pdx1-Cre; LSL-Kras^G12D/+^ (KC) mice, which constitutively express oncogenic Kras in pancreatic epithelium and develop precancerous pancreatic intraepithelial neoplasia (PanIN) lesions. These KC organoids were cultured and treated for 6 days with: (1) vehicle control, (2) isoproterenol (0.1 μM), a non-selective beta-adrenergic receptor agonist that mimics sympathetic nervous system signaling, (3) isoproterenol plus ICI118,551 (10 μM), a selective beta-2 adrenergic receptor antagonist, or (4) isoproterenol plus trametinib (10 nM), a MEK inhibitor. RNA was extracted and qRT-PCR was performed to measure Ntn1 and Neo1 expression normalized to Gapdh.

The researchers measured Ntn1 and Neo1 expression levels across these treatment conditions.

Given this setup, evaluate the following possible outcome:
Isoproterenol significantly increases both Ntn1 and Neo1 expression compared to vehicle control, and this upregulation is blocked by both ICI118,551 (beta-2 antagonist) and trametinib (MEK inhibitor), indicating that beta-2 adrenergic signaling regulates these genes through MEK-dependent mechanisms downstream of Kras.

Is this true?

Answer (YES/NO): YES